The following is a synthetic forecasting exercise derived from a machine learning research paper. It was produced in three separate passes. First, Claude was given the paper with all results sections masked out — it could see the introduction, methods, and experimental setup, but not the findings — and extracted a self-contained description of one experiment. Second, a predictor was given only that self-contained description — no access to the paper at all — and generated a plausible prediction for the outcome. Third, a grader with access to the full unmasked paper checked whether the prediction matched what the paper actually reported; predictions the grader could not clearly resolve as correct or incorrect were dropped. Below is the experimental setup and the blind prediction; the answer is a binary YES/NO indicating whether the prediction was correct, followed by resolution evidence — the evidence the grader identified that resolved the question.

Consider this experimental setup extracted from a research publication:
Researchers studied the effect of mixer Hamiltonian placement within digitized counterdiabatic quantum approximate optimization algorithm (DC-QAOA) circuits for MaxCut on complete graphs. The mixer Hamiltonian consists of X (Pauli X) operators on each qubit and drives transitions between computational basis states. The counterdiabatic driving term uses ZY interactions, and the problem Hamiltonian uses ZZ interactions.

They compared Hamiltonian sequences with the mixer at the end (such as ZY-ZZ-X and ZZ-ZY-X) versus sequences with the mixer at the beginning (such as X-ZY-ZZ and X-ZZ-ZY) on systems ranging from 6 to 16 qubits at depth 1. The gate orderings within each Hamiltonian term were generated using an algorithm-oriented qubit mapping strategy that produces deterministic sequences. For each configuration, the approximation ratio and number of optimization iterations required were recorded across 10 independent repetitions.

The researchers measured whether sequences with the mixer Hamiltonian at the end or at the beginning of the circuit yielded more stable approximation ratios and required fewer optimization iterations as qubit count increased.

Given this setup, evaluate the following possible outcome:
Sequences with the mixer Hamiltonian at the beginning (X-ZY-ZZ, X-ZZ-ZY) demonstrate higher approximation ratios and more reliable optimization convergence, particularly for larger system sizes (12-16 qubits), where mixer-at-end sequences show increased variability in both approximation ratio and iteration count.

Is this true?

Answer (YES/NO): NO